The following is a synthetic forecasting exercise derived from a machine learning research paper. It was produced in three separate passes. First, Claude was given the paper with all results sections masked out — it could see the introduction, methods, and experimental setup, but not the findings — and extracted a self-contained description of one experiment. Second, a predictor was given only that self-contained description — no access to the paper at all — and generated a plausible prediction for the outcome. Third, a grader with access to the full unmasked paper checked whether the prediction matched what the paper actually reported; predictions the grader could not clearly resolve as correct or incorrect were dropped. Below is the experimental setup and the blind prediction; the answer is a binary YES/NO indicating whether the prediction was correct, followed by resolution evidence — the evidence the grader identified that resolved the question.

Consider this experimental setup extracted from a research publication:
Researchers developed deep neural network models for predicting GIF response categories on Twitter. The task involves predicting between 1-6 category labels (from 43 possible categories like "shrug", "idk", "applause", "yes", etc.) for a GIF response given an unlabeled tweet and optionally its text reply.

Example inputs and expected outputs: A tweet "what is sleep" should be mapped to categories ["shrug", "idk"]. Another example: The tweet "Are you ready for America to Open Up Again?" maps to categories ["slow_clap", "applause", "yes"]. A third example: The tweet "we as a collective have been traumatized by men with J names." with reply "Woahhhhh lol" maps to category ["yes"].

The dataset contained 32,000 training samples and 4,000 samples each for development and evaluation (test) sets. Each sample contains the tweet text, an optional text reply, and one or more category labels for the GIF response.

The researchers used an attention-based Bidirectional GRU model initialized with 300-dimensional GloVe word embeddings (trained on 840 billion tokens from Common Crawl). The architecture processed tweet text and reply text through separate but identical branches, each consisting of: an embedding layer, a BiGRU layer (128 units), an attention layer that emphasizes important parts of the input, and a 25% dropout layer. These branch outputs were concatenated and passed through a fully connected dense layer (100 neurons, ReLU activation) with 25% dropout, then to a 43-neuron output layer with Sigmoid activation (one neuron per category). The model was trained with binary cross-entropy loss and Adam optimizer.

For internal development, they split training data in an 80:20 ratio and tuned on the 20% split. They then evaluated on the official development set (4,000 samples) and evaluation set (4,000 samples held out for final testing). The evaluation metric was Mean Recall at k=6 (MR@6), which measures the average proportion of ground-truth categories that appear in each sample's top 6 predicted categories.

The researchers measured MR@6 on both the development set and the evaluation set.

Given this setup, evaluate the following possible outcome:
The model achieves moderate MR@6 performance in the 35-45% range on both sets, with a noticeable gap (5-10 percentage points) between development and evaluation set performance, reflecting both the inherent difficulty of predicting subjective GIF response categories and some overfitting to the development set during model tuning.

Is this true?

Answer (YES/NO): NO